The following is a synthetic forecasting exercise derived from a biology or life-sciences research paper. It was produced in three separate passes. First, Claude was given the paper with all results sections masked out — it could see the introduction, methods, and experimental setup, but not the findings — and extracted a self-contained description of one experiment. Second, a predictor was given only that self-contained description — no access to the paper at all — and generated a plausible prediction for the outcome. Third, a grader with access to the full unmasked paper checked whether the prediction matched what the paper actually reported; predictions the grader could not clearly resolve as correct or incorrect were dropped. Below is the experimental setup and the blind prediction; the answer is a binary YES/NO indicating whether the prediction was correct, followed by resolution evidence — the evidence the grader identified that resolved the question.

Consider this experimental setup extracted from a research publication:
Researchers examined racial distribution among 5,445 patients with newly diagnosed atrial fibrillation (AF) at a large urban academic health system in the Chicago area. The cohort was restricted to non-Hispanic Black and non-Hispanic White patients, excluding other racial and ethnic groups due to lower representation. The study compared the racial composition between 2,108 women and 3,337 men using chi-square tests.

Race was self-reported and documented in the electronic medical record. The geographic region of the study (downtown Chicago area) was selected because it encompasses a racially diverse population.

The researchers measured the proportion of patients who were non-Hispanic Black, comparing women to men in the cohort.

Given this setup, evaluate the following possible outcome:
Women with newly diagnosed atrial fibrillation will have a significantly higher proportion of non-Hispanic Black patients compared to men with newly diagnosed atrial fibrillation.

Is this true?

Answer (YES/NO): YES